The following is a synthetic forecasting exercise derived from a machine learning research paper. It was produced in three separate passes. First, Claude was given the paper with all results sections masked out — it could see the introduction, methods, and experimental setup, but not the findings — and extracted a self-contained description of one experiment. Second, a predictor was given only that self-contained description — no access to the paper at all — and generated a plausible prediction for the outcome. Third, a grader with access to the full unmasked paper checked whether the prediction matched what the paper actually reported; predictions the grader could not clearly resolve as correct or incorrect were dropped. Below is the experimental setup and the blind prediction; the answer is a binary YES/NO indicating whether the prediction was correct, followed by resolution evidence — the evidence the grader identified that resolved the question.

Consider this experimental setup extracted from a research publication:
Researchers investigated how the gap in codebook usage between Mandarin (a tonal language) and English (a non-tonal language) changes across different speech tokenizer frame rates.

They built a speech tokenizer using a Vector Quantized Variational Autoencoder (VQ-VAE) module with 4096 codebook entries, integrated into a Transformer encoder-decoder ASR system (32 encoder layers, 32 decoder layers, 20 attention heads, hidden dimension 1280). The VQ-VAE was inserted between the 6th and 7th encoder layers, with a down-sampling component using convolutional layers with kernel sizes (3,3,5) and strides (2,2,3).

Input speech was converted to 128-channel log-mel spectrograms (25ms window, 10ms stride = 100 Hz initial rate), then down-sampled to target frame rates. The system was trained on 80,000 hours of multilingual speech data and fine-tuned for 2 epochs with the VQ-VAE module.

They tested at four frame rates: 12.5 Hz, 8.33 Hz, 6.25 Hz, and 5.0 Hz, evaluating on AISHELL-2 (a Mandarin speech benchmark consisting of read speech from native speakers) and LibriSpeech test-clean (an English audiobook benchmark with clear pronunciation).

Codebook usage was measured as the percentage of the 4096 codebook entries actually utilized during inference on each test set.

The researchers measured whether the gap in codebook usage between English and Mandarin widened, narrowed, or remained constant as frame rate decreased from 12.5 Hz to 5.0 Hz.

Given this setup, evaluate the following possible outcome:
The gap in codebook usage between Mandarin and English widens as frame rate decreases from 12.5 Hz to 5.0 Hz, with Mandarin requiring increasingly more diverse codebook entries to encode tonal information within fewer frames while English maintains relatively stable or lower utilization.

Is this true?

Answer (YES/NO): NO